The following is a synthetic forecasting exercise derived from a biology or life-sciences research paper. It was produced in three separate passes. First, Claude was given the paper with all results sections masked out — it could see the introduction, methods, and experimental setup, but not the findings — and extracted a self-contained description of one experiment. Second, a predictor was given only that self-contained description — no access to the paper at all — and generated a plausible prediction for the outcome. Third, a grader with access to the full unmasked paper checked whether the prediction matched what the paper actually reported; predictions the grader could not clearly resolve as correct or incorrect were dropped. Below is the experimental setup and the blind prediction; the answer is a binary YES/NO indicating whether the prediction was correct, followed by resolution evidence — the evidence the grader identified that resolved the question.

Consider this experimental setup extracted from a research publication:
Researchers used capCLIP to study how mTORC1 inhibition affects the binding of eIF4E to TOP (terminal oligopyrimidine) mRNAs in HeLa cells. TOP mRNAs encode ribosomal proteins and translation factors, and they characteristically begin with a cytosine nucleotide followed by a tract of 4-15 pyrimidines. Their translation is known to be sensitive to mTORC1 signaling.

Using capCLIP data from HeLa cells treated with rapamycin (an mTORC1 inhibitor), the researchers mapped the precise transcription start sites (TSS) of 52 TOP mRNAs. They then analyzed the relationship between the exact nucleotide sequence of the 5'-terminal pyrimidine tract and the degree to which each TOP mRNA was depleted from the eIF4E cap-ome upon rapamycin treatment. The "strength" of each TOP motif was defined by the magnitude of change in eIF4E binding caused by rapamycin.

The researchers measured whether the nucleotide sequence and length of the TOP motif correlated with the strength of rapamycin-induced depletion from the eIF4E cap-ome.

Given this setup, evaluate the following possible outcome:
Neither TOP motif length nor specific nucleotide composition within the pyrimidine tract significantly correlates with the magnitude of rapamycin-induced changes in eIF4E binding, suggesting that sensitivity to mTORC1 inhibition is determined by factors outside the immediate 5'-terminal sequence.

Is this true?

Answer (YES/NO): NO